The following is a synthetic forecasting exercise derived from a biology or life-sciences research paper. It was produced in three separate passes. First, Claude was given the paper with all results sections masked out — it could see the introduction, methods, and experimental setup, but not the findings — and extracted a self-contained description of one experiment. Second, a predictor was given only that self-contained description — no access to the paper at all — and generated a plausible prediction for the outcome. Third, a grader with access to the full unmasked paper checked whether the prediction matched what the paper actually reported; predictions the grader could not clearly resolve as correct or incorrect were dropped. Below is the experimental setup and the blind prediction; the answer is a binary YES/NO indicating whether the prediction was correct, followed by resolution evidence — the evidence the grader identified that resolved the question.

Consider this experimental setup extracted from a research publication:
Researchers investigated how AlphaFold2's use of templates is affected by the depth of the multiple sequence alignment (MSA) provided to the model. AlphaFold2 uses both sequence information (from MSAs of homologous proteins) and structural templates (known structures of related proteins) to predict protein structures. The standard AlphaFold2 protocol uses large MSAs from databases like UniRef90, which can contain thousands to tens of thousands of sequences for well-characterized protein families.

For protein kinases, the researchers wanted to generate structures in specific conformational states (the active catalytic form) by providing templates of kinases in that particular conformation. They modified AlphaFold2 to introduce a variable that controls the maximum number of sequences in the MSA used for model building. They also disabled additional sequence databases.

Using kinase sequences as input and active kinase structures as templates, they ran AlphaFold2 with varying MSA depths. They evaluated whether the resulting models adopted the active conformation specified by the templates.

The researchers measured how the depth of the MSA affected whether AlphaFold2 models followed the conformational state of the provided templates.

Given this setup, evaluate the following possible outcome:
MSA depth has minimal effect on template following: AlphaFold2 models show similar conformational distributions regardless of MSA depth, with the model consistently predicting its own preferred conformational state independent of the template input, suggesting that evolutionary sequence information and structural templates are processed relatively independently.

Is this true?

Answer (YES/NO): NO